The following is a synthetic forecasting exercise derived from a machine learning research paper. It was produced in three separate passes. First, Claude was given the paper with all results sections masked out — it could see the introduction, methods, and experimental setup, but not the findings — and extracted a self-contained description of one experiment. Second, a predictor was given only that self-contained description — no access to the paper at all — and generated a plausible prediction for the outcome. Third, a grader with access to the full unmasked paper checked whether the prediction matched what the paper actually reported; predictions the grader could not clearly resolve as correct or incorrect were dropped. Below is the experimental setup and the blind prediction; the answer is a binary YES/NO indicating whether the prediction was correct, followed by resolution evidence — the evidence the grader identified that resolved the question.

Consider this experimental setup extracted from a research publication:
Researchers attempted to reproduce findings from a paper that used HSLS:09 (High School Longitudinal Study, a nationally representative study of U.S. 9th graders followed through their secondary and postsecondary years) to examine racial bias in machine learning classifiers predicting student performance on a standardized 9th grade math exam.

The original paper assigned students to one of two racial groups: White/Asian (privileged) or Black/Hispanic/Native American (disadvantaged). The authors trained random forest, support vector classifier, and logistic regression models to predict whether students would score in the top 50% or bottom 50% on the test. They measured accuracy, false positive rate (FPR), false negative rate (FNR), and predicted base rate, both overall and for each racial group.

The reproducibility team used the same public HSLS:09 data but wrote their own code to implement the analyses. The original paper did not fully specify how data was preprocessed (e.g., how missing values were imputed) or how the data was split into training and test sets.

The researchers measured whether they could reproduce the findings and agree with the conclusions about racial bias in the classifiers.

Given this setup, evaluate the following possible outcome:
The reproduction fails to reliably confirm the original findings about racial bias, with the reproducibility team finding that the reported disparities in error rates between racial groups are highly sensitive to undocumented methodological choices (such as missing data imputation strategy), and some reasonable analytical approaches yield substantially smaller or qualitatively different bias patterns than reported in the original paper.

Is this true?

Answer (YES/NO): NO